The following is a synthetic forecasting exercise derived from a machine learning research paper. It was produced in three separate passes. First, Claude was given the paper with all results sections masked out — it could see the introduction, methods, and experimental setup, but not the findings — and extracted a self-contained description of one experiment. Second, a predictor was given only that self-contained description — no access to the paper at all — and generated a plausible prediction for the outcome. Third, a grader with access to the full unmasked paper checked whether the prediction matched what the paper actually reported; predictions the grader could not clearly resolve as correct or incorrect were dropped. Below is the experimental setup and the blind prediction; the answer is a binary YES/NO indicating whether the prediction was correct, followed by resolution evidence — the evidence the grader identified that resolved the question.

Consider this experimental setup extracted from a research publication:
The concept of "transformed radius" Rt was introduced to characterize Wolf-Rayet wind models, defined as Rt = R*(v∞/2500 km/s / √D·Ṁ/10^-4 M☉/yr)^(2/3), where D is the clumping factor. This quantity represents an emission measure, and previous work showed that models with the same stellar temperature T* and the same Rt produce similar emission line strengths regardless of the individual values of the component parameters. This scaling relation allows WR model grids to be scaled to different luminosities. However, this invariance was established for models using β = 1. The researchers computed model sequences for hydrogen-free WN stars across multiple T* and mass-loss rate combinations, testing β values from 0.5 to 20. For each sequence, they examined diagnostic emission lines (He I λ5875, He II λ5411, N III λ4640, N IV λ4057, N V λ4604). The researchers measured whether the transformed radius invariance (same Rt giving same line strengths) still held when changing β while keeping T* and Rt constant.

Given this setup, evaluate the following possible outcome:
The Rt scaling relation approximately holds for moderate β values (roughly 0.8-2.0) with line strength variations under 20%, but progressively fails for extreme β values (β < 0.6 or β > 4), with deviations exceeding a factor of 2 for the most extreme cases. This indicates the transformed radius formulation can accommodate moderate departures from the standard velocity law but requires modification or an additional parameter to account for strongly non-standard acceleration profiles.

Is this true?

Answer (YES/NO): NO